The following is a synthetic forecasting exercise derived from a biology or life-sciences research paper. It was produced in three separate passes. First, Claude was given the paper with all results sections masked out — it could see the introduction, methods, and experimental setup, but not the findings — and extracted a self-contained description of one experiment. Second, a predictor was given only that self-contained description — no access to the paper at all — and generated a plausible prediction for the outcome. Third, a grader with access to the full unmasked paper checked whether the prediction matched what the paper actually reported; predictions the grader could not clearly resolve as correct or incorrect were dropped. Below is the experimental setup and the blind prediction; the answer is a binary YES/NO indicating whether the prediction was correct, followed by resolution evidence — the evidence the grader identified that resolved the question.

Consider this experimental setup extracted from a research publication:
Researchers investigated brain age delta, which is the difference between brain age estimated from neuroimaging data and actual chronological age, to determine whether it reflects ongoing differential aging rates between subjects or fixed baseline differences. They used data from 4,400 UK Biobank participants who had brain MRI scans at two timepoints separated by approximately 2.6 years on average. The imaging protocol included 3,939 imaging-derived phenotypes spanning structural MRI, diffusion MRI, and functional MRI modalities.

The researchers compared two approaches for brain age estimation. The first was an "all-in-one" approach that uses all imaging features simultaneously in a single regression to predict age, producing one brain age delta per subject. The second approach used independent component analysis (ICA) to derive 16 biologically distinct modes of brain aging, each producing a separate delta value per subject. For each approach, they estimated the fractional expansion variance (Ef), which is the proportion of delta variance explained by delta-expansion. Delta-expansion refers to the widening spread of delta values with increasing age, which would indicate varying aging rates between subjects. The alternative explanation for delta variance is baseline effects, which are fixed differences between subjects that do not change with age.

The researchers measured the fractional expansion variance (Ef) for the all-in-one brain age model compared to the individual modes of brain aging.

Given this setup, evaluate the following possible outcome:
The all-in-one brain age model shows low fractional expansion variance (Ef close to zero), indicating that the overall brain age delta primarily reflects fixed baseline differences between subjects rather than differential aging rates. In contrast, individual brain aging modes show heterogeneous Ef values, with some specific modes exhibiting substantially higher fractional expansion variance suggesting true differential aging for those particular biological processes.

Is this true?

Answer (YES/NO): NO